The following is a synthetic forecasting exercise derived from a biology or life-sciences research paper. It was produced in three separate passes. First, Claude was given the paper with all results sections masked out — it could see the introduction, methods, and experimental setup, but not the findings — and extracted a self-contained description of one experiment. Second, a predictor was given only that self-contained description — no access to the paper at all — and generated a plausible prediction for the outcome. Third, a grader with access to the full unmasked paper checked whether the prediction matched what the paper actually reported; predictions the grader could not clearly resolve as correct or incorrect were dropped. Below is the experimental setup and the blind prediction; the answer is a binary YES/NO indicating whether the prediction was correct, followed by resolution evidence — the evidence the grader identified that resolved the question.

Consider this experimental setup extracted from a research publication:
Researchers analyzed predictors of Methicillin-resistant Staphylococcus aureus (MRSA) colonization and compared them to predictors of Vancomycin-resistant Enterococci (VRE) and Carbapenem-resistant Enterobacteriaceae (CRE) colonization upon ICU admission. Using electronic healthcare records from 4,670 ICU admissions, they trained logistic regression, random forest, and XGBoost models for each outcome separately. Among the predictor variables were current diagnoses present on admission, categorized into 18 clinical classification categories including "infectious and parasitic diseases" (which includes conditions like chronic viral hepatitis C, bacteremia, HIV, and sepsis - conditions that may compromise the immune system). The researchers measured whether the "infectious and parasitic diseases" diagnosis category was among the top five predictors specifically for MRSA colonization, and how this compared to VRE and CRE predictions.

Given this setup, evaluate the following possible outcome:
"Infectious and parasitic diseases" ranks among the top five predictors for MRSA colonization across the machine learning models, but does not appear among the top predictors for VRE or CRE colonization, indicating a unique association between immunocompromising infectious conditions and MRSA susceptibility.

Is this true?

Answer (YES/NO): YES